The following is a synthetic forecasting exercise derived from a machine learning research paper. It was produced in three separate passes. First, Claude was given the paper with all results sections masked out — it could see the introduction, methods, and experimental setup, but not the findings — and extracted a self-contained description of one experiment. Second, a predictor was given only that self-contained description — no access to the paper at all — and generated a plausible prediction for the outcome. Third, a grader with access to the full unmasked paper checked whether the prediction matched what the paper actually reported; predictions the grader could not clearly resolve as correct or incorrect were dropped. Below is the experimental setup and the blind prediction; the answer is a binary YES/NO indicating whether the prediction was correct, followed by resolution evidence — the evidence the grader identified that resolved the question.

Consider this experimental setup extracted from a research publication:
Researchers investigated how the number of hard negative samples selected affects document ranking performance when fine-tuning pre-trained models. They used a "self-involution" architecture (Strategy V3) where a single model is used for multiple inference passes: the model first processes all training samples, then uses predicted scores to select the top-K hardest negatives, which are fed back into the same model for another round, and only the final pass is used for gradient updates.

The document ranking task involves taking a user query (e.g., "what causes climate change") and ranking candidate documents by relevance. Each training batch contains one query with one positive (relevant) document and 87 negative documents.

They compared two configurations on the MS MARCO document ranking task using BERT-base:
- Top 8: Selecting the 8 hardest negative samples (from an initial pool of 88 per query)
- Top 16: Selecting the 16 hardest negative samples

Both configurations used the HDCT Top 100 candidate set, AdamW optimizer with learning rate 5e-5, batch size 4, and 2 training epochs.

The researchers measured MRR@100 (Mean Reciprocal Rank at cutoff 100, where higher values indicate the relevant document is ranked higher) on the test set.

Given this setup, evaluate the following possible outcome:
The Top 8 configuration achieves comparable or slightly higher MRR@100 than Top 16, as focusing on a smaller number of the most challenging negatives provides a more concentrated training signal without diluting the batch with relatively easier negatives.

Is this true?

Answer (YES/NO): YES